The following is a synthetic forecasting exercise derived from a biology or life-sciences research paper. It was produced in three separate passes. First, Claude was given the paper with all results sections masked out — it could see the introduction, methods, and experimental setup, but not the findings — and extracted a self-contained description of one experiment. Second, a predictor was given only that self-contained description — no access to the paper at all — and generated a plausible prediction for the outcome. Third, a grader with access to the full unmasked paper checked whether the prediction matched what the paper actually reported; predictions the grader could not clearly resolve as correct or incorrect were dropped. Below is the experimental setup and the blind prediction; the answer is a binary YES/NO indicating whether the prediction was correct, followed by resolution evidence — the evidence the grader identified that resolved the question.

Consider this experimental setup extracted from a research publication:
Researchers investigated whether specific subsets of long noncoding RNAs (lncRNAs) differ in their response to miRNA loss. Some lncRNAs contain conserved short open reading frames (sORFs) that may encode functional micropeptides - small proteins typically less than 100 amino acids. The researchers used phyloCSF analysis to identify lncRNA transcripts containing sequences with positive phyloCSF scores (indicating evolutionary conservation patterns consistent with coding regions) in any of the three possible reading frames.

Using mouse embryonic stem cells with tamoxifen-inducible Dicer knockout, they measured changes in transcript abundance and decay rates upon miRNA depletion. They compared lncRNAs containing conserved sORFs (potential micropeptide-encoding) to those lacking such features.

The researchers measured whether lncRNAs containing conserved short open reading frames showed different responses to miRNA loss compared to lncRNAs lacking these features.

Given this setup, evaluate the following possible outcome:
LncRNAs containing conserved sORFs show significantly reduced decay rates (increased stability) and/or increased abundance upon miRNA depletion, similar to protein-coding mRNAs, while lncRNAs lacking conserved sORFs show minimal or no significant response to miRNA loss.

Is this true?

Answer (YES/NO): YES